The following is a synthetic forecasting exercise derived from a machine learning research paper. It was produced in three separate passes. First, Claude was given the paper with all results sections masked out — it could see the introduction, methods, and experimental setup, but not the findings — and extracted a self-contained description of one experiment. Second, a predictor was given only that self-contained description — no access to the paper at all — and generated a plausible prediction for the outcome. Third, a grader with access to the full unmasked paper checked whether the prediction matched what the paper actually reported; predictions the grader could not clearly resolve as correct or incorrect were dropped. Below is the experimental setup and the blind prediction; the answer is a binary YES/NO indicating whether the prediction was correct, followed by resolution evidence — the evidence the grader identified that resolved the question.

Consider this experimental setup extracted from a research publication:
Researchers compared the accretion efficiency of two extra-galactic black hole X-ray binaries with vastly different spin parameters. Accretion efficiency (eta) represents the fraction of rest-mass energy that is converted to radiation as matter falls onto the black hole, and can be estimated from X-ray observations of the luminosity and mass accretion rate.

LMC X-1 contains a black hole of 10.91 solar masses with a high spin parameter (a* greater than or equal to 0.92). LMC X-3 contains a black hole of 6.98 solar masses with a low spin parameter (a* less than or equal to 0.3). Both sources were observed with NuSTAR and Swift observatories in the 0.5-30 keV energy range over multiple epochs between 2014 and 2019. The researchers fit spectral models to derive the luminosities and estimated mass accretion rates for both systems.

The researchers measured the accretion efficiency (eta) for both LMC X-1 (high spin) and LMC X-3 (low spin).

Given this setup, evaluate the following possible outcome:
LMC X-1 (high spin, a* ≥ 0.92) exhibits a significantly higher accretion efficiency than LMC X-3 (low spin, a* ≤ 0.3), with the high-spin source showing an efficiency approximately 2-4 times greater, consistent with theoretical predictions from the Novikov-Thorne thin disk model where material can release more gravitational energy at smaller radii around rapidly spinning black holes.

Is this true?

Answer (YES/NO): YES